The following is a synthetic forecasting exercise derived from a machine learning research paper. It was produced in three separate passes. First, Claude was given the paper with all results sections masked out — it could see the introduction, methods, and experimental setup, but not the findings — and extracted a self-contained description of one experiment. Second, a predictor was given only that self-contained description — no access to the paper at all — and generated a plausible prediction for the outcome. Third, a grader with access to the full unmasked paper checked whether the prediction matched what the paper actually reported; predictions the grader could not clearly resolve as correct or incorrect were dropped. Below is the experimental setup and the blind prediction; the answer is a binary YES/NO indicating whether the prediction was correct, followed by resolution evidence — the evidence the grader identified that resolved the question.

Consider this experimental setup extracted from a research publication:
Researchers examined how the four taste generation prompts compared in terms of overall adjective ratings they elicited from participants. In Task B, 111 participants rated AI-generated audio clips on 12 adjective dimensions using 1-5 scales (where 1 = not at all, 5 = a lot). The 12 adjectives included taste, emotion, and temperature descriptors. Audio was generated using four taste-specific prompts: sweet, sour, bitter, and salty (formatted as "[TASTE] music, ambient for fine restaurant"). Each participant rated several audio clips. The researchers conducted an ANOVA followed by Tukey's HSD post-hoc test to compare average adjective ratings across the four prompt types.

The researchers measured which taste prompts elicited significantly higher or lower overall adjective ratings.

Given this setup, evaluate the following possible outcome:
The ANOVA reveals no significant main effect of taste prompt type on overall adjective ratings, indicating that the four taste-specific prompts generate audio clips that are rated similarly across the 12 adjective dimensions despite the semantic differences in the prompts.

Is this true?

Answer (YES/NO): NO